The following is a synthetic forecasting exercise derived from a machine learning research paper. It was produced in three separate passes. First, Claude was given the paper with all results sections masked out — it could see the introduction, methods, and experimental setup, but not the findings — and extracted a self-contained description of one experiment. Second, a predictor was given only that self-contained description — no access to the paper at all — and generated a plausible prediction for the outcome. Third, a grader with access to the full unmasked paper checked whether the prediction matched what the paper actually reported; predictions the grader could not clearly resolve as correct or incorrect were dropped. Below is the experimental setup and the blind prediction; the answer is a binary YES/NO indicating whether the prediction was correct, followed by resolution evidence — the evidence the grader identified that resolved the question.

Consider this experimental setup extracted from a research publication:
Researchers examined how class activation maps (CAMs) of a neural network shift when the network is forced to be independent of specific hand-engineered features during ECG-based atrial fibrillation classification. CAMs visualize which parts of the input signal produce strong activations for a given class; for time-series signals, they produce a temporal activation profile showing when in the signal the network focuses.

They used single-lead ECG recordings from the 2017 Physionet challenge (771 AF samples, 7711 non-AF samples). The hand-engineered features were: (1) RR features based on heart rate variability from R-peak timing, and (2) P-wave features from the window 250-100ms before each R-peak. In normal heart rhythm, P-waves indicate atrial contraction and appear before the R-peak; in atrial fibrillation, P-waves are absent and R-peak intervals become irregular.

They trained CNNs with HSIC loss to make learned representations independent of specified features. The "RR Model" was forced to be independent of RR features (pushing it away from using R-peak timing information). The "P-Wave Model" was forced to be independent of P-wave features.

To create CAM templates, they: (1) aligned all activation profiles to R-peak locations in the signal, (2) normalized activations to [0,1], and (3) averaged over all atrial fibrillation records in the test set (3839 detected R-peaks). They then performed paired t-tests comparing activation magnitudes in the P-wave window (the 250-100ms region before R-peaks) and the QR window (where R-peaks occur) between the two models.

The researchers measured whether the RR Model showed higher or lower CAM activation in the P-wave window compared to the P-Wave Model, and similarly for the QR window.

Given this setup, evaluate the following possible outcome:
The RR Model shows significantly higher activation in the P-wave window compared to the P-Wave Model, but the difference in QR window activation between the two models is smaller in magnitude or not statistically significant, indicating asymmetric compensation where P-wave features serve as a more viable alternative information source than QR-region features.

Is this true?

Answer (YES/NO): NO